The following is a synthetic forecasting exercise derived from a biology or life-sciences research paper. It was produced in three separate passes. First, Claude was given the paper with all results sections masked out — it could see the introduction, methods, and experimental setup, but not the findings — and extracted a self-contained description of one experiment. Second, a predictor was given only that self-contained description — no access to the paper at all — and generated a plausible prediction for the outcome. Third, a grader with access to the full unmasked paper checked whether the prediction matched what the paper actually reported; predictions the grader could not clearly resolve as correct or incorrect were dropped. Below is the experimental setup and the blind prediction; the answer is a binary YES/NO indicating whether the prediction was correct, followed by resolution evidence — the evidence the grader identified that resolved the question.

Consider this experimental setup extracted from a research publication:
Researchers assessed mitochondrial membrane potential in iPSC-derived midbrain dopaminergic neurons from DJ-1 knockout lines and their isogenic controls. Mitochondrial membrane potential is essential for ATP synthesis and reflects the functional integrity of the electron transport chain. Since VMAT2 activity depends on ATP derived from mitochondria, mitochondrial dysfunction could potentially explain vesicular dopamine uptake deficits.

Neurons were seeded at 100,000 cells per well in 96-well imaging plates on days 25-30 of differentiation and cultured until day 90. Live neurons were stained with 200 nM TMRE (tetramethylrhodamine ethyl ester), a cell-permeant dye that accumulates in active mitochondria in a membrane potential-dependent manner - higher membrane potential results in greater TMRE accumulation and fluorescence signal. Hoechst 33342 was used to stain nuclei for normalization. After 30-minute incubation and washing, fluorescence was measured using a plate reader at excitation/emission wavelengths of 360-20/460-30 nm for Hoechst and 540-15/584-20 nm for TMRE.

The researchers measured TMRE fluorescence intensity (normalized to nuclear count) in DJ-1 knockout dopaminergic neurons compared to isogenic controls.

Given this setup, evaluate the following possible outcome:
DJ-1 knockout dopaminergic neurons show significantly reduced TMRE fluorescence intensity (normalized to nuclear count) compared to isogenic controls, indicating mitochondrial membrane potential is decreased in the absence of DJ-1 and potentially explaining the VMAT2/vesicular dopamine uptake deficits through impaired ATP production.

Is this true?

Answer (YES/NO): YES